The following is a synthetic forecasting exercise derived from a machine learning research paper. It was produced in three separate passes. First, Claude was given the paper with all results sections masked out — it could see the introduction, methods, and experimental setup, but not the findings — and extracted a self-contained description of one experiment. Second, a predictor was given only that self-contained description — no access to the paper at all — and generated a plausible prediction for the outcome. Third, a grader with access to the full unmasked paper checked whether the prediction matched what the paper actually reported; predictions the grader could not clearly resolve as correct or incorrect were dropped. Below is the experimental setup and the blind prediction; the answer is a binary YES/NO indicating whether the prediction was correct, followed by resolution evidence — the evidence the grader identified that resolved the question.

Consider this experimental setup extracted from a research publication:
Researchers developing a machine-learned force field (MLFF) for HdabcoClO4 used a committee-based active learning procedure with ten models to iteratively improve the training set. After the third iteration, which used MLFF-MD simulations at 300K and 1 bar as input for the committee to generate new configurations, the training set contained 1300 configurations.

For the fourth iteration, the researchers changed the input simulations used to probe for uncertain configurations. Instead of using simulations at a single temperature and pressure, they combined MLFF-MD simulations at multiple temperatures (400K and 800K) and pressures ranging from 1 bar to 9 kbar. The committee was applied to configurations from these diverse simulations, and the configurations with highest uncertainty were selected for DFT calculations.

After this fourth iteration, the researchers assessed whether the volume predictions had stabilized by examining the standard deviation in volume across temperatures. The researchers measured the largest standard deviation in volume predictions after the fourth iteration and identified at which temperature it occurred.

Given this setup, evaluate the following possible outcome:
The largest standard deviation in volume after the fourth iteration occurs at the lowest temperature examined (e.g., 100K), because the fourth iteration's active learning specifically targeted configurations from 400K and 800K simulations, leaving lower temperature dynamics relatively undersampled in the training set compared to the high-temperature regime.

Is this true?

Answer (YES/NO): NO